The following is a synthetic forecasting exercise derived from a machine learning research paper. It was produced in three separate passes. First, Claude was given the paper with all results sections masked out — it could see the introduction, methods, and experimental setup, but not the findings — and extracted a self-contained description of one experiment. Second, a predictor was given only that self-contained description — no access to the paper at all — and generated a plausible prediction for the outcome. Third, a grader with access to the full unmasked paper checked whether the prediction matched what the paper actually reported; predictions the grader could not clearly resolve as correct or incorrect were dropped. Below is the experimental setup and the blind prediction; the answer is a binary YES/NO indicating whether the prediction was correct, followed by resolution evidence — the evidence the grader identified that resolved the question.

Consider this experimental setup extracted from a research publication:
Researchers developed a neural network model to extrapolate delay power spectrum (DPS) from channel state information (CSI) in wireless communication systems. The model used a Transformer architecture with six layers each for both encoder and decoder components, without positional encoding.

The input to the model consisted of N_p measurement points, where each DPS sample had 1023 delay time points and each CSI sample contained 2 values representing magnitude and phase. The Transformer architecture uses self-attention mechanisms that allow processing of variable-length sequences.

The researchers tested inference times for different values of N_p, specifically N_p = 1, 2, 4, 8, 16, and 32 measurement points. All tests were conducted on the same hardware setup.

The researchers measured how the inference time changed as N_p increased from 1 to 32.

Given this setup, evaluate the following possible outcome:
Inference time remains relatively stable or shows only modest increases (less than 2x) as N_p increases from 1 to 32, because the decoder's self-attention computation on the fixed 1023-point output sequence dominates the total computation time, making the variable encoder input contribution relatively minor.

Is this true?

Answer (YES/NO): YES